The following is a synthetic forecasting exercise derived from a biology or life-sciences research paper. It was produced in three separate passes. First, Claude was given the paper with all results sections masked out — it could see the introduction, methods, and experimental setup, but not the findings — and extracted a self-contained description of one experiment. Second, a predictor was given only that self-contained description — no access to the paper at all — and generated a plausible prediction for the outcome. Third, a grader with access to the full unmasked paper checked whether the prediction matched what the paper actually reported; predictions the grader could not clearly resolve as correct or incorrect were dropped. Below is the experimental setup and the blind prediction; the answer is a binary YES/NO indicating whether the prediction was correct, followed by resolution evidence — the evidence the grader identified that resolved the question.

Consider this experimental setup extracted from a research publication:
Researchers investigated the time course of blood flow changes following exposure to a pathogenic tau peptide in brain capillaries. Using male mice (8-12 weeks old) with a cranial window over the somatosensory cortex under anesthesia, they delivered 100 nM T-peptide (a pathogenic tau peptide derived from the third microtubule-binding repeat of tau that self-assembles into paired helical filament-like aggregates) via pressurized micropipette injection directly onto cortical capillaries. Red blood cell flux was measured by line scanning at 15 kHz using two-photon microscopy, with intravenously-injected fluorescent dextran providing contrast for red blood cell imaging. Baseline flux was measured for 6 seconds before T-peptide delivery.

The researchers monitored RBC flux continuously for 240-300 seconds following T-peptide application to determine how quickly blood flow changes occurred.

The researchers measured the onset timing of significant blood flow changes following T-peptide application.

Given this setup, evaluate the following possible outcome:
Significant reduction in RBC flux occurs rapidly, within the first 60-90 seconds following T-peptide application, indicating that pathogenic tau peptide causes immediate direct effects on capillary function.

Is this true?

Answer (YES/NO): NO